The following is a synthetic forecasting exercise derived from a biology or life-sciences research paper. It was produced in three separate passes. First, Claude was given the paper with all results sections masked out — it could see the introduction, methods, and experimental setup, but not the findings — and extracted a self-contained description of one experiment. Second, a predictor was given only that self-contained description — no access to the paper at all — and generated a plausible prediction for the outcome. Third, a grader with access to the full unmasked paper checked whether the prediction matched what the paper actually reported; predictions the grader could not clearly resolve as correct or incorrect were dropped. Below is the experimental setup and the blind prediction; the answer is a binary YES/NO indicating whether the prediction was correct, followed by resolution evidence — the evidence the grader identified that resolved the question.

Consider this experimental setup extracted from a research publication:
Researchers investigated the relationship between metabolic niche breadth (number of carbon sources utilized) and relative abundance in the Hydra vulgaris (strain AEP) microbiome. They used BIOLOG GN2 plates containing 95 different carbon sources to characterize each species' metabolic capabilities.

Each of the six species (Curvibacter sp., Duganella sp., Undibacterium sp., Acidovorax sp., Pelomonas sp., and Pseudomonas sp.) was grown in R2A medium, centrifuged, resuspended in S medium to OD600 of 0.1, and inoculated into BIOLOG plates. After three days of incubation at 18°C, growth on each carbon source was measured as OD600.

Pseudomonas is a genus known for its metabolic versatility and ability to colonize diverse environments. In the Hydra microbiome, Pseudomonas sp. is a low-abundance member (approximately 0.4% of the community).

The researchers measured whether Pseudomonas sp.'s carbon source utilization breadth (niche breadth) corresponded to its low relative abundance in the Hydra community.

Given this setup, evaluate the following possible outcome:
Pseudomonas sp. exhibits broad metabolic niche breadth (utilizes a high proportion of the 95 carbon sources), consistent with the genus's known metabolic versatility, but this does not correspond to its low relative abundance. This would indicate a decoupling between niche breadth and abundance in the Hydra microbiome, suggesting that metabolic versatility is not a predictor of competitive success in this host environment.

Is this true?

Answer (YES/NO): NO